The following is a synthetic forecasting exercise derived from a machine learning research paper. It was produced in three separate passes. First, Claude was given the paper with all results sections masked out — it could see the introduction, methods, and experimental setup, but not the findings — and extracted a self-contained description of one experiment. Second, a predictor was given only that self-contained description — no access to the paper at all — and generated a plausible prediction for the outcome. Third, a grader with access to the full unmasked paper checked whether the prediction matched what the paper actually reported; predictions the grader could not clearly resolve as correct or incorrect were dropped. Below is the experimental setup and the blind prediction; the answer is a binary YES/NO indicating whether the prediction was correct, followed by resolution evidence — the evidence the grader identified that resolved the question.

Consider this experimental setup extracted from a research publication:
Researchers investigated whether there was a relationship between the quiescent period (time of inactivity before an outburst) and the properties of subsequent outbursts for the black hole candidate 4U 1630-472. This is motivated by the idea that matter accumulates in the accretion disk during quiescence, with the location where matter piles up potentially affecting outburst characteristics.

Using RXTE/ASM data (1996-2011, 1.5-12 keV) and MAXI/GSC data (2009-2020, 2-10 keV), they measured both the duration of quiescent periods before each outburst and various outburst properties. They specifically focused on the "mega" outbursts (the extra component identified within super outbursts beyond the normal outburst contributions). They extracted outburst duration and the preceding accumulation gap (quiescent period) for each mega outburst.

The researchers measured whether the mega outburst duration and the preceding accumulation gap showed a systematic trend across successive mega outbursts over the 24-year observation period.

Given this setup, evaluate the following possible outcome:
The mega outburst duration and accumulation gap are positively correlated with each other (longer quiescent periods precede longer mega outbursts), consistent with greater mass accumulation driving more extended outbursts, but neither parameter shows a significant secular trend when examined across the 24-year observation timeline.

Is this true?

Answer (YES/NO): NO